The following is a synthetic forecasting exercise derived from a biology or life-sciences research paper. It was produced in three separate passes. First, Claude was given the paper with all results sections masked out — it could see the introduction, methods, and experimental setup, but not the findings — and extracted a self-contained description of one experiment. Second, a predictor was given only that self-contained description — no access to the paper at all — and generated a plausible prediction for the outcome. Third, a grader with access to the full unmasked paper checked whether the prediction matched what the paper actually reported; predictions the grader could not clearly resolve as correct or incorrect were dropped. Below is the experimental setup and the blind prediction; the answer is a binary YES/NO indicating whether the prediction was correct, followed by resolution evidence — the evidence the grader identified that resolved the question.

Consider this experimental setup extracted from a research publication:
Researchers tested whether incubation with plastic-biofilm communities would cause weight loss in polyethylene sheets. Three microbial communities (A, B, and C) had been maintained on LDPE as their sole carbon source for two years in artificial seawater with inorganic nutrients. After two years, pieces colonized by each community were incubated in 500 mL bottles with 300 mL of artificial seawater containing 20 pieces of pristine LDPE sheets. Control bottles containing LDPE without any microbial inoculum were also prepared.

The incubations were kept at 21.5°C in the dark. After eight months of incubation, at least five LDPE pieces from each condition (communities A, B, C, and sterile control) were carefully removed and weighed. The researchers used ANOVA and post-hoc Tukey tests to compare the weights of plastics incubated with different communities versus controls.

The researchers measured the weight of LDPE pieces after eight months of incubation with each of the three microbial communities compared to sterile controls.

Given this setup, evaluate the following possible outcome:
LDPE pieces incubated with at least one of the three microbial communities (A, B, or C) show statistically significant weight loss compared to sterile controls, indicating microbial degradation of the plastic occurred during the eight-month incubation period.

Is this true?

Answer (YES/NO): YES